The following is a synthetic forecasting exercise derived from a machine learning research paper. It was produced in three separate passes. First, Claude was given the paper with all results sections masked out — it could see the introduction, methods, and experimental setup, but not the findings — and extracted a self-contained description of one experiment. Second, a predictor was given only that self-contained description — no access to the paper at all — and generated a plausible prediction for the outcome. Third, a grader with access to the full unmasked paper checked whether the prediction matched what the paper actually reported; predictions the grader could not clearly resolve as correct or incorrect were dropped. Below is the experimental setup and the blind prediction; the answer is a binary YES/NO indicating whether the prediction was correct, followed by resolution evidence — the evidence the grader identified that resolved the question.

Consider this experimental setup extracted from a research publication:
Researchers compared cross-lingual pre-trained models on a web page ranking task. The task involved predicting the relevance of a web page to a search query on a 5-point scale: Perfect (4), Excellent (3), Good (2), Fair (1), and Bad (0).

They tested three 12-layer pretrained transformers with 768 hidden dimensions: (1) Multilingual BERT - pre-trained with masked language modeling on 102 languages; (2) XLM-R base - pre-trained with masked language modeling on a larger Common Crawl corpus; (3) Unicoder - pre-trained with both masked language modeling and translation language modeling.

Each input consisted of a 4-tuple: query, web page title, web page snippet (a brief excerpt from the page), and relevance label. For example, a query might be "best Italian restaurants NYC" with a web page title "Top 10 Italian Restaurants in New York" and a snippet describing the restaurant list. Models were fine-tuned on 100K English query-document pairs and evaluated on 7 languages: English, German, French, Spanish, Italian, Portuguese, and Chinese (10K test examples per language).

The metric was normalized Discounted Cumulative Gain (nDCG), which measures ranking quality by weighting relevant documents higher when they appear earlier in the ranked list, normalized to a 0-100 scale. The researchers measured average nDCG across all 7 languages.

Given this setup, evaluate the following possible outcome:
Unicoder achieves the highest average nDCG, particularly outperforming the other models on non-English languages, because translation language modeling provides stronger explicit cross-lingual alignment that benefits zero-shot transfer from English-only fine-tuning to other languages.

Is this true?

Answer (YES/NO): NO